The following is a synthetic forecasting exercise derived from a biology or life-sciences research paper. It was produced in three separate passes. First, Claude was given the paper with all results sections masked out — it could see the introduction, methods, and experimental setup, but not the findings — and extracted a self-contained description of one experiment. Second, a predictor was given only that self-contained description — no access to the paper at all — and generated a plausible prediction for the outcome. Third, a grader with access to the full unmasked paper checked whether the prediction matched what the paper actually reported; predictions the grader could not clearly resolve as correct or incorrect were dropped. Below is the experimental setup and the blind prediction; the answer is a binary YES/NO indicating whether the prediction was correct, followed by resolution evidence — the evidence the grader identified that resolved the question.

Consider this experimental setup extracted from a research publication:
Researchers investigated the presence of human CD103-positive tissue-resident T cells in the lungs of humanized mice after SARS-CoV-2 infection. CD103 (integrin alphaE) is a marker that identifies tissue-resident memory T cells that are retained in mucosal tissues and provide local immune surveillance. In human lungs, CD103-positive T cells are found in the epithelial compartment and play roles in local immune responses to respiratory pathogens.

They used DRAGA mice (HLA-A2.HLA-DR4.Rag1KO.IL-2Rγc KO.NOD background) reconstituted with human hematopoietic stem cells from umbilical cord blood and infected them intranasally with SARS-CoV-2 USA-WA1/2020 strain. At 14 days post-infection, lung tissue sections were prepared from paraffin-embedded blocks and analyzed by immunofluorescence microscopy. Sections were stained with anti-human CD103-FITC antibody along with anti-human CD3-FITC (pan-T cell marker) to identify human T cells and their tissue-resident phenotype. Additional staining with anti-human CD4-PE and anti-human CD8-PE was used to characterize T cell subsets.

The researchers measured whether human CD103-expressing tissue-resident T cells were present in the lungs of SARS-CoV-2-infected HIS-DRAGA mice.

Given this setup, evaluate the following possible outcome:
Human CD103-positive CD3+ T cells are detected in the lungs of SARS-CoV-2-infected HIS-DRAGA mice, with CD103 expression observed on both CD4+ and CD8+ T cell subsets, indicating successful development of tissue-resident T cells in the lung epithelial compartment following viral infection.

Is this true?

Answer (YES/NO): NO